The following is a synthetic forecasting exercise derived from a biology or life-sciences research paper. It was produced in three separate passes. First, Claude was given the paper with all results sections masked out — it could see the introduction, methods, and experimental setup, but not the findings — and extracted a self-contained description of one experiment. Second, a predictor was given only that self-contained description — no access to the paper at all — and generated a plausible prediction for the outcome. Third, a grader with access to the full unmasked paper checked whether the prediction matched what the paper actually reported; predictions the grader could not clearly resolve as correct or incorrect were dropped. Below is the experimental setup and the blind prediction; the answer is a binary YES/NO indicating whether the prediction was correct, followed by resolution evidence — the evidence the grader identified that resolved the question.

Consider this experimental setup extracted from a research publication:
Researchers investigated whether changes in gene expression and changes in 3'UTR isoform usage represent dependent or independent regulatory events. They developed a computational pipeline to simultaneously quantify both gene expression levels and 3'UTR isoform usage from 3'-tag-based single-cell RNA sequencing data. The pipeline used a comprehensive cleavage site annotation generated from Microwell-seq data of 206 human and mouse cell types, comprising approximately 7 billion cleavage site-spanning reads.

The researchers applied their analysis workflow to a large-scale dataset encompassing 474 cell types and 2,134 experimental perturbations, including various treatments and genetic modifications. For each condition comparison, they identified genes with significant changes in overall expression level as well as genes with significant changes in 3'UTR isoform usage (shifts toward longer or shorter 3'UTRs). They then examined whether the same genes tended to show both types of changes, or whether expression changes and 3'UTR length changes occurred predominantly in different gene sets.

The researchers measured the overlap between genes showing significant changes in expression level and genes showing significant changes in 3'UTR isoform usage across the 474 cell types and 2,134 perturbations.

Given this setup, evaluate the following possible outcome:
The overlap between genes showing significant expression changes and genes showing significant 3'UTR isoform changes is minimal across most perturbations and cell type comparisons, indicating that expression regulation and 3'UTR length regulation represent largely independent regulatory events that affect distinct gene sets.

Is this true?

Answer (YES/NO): YES